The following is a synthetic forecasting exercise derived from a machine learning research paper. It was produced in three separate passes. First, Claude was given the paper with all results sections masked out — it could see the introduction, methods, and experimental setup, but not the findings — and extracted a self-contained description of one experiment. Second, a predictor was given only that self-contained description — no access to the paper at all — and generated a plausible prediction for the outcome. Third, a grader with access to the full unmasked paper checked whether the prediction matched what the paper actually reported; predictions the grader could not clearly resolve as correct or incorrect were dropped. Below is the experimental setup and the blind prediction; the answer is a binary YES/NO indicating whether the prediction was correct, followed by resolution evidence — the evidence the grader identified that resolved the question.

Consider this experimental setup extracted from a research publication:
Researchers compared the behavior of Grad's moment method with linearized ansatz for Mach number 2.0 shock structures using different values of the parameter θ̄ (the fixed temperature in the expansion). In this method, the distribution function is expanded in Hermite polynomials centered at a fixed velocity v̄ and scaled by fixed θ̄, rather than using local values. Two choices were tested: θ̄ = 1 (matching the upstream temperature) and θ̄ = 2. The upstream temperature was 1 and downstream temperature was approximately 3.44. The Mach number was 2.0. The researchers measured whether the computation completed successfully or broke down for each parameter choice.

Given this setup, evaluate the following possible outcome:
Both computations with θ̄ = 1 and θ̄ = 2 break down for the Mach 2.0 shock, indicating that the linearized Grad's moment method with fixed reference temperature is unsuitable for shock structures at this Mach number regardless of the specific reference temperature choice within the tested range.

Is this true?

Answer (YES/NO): NO